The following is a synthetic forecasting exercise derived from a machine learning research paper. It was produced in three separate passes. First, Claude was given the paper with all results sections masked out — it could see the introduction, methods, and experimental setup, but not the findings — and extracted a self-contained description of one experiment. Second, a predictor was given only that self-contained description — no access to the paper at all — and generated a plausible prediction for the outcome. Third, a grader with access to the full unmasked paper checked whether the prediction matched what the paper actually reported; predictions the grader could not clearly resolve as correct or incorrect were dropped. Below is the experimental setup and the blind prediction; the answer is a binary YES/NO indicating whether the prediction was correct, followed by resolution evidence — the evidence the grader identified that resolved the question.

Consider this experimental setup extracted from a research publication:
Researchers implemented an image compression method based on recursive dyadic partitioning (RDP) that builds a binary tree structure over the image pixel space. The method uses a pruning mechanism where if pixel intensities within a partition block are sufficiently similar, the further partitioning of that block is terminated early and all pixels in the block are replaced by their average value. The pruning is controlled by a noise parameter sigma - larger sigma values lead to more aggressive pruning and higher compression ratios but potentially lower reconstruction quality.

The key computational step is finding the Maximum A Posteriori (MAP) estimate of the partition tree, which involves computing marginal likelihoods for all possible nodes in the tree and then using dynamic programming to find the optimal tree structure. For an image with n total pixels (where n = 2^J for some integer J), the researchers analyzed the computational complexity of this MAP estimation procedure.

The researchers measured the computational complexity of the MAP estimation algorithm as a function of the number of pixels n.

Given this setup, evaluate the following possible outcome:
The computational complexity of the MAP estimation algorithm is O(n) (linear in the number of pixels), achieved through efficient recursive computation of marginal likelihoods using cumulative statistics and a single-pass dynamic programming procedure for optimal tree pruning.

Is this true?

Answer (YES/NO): YES